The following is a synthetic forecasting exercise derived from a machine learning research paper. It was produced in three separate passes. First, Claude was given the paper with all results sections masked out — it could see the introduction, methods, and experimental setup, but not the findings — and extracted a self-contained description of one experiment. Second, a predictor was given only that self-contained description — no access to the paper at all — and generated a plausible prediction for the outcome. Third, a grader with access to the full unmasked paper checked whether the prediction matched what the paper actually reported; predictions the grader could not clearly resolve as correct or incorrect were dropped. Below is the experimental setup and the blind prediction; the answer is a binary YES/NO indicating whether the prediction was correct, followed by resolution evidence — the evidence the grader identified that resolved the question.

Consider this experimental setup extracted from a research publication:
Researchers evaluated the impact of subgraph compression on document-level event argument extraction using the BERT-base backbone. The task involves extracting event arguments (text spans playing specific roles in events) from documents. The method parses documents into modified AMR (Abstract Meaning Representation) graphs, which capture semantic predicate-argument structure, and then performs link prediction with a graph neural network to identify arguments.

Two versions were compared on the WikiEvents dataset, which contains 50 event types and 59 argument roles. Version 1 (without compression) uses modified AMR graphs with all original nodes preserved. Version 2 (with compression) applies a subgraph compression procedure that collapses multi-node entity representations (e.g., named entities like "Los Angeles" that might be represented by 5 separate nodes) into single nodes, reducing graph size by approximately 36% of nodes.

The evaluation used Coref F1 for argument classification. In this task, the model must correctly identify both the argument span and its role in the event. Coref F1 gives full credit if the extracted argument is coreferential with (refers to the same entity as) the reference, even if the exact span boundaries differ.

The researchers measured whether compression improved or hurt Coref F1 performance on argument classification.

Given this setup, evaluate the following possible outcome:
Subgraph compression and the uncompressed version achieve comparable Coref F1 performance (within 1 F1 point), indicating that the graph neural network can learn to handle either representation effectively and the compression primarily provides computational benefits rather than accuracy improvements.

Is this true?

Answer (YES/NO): YES